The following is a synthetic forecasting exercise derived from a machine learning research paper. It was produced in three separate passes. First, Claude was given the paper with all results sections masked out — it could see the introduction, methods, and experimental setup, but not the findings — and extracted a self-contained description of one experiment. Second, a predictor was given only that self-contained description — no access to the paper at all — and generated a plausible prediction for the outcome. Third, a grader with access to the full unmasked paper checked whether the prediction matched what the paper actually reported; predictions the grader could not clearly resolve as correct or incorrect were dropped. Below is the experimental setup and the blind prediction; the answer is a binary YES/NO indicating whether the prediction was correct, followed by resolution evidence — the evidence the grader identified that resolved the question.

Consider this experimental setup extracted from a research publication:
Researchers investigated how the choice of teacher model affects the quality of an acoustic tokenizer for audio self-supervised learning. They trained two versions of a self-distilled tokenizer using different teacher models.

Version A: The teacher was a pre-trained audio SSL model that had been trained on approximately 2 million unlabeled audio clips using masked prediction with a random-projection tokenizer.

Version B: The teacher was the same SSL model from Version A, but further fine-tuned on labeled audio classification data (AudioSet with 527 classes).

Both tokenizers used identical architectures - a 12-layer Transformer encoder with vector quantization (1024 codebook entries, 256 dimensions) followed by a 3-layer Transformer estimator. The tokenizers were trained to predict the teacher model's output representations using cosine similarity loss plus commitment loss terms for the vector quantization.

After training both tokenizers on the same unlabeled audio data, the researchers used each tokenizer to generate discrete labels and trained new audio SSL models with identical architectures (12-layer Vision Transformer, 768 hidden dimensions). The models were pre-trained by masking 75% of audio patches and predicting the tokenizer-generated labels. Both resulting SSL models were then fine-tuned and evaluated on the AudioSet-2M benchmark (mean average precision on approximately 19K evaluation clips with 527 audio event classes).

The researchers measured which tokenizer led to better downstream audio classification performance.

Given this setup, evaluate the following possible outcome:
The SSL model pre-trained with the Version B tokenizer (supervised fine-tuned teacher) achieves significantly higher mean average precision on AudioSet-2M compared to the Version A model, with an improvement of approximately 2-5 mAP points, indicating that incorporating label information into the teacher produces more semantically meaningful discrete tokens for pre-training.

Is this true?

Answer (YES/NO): NO